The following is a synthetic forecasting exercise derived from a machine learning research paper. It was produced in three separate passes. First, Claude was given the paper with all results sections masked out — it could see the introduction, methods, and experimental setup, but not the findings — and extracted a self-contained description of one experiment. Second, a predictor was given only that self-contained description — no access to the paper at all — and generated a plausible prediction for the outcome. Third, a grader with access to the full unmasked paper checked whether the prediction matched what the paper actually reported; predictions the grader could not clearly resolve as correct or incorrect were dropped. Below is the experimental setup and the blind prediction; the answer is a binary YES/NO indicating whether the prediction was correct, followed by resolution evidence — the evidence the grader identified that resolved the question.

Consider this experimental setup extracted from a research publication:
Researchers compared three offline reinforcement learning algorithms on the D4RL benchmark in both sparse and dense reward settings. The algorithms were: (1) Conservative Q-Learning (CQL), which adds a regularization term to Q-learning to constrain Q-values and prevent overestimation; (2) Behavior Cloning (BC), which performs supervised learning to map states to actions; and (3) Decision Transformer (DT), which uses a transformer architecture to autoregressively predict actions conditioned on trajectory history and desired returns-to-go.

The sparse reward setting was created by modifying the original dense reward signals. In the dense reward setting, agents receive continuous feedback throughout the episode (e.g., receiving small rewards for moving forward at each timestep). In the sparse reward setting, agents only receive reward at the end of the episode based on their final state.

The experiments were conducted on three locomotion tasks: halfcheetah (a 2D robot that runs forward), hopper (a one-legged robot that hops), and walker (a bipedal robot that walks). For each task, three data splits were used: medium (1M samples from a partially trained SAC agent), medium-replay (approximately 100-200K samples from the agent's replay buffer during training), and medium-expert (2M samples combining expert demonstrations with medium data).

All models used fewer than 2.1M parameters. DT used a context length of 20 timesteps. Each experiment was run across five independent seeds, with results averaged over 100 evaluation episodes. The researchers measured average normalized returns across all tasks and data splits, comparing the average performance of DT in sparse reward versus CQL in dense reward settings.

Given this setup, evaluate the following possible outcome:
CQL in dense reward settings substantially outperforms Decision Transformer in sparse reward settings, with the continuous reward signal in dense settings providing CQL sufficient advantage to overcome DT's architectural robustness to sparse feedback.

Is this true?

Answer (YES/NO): NO